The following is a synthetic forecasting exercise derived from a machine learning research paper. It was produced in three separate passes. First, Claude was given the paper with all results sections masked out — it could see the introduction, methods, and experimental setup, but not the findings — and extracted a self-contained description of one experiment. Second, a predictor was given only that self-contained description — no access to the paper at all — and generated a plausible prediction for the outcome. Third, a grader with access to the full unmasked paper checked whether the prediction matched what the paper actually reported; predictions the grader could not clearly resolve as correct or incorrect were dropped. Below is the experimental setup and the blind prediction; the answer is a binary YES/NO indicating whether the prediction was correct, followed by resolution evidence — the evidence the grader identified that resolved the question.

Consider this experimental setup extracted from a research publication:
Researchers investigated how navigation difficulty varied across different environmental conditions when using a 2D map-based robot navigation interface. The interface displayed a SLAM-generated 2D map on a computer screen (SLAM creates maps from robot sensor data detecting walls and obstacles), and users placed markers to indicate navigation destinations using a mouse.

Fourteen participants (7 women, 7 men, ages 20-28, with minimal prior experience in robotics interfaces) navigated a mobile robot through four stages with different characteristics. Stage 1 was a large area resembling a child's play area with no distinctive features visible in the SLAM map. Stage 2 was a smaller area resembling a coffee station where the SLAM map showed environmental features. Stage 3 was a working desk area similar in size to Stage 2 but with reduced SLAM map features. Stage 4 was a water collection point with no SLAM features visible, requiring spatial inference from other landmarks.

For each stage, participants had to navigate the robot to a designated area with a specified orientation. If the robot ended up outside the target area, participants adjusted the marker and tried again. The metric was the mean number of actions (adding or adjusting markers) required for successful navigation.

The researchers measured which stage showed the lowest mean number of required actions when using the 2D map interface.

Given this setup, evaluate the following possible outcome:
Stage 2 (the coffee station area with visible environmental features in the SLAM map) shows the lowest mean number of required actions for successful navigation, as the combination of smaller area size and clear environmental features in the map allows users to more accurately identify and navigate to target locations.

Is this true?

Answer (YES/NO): NO